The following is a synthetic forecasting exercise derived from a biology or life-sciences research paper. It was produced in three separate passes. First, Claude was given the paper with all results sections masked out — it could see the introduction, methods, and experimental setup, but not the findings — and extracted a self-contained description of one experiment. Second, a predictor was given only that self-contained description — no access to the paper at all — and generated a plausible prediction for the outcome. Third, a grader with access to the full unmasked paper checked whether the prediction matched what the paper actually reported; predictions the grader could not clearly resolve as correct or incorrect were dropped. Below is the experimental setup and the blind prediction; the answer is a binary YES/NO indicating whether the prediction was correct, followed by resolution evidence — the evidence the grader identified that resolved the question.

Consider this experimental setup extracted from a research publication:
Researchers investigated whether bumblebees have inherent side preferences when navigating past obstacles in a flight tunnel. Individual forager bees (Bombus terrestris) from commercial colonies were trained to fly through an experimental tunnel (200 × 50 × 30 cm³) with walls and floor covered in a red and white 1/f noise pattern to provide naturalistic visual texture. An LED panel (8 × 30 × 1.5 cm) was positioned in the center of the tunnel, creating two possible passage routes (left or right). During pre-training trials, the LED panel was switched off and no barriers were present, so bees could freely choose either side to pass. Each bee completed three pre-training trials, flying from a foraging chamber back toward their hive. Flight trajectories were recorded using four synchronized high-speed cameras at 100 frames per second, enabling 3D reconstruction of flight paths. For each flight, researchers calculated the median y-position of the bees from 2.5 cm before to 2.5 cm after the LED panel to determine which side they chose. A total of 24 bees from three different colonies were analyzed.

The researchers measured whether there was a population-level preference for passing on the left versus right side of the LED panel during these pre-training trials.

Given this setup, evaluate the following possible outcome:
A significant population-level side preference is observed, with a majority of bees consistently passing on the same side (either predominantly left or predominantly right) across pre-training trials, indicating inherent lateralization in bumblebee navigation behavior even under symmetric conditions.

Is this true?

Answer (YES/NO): NO